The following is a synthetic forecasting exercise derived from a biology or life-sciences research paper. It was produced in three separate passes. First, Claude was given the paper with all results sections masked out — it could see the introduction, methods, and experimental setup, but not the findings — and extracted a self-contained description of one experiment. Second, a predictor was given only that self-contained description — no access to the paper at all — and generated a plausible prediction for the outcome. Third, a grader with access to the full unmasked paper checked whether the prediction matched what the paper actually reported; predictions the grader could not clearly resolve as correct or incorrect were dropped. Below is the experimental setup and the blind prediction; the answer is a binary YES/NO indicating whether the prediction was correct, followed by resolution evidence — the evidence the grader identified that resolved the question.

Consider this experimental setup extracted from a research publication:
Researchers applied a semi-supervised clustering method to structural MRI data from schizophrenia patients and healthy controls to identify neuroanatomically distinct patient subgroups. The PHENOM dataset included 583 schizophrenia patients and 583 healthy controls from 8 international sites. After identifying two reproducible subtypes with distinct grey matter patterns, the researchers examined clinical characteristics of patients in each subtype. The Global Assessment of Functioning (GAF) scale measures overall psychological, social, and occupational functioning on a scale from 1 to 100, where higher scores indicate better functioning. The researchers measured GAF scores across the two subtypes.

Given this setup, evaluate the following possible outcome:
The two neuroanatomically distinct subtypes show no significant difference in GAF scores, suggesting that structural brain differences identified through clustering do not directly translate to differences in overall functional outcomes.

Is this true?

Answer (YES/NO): NO